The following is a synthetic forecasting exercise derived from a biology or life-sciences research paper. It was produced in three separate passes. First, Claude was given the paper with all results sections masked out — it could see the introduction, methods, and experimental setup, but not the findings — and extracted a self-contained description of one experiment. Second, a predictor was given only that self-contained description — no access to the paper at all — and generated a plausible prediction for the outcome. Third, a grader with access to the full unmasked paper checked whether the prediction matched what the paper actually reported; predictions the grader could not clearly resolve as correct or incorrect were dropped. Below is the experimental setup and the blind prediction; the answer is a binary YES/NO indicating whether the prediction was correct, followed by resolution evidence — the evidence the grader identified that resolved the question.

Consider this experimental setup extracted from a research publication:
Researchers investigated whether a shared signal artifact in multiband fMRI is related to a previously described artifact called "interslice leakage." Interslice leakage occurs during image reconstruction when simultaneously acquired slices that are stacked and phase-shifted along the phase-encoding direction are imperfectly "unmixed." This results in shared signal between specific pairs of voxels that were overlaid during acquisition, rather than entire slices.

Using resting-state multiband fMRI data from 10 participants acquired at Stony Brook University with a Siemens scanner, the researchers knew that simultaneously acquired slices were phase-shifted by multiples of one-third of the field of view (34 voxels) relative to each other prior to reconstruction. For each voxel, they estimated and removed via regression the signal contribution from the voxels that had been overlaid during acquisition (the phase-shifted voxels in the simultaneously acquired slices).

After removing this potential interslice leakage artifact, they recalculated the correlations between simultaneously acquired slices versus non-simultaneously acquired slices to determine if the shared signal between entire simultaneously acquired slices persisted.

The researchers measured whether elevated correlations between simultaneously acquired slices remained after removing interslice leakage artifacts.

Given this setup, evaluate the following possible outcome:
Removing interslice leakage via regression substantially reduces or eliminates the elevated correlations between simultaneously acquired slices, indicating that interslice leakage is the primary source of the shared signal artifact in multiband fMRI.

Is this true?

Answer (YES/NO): NO